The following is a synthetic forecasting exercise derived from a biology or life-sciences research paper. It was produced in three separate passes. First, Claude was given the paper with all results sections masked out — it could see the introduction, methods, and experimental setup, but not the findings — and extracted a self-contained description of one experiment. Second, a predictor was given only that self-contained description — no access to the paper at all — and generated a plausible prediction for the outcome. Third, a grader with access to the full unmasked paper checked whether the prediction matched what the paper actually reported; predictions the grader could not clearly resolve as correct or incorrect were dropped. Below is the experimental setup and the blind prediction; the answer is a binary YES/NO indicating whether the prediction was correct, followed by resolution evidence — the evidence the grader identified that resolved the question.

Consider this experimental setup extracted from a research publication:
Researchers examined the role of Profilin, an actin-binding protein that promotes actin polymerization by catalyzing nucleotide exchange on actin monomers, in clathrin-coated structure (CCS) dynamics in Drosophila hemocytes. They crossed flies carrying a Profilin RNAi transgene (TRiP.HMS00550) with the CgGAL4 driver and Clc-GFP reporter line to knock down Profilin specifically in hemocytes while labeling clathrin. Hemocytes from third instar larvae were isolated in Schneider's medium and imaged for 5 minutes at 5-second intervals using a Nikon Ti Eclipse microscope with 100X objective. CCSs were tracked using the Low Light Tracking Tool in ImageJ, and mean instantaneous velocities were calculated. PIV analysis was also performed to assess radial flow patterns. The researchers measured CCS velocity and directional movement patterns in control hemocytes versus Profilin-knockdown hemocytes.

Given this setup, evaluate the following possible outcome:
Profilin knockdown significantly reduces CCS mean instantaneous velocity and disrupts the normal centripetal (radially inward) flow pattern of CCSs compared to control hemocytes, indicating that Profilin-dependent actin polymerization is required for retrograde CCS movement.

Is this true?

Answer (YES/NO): YES